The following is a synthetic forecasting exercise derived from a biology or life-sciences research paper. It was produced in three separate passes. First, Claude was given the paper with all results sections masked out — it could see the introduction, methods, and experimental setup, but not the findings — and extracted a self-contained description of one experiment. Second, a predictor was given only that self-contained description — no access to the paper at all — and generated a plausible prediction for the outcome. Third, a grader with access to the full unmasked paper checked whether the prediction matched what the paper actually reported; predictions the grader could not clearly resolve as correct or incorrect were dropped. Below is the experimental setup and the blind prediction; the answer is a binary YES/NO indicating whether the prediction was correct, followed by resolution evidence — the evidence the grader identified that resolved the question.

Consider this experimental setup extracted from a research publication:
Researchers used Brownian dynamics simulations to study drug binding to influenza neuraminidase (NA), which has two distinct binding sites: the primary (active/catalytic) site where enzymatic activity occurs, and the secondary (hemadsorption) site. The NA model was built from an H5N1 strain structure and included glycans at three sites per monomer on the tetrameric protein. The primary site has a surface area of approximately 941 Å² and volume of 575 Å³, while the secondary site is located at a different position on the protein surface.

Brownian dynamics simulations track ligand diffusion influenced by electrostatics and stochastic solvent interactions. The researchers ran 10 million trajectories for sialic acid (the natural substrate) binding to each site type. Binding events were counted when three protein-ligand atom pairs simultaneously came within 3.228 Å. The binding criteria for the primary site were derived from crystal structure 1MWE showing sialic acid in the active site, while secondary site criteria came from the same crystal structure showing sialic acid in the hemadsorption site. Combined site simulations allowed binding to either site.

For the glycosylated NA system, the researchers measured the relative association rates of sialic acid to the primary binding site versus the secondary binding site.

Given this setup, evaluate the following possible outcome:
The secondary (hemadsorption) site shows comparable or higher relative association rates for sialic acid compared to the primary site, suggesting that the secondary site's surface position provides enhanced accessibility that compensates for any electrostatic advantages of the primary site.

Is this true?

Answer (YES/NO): NO